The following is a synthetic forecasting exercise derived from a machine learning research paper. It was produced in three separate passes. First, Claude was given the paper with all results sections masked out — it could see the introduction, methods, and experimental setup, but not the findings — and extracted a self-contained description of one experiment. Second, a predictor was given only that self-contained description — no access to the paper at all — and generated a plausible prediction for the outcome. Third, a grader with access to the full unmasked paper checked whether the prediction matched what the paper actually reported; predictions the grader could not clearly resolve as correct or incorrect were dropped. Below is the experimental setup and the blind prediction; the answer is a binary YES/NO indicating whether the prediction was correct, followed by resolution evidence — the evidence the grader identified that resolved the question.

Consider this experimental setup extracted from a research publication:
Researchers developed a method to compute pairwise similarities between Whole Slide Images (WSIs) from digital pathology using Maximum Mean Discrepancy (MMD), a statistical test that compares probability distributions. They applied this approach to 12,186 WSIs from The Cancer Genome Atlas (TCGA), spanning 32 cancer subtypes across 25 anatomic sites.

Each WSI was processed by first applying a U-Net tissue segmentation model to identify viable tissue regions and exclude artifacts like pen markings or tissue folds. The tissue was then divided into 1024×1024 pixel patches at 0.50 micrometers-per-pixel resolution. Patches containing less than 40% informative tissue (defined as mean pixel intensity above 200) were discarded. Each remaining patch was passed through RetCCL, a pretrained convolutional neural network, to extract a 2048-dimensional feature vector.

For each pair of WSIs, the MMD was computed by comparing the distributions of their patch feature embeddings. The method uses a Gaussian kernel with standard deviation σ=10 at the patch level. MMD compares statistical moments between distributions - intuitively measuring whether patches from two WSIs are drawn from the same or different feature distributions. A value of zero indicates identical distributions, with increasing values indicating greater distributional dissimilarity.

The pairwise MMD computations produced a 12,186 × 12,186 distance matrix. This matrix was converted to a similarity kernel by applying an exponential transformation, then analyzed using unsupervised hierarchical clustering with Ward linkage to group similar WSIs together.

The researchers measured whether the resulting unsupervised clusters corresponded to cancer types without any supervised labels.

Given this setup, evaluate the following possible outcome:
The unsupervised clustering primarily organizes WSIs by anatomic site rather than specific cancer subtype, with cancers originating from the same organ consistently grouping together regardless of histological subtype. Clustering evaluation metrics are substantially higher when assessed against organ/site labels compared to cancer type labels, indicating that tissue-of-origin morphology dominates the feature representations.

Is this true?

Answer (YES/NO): NO